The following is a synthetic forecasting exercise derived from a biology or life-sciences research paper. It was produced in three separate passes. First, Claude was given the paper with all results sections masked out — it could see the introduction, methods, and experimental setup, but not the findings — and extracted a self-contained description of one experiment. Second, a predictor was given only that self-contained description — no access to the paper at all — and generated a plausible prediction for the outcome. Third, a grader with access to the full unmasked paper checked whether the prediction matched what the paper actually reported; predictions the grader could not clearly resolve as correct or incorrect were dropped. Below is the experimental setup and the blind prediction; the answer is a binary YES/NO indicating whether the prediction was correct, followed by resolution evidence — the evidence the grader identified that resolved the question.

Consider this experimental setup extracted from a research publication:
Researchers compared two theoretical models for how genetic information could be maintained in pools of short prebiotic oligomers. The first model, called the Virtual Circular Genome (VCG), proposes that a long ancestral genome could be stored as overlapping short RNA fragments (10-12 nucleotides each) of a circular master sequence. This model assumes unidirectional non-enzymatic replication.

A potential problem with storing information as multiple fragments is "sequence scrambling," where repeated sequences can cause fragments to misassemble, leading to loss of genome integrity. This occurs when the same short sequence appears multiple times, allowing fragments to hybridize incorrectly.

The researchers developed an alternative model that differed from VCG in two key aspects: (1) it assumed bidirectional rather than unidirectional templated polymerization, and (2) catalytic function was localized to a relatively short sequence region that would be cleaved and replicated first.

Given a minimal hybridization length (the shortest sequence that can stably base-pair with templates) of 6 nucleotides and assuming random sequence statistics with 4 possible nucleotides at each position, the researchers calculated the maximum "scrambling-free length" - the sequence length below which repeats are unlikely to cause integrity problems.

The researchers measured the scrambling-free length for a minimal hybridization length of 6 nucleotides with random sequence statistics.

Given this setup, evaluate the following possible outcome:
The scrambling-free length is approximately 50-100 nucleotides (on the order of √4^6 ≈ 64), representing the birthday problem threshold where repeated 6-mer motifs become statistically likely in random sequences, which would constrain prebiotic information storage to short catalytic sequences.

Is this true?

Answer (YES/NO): YES